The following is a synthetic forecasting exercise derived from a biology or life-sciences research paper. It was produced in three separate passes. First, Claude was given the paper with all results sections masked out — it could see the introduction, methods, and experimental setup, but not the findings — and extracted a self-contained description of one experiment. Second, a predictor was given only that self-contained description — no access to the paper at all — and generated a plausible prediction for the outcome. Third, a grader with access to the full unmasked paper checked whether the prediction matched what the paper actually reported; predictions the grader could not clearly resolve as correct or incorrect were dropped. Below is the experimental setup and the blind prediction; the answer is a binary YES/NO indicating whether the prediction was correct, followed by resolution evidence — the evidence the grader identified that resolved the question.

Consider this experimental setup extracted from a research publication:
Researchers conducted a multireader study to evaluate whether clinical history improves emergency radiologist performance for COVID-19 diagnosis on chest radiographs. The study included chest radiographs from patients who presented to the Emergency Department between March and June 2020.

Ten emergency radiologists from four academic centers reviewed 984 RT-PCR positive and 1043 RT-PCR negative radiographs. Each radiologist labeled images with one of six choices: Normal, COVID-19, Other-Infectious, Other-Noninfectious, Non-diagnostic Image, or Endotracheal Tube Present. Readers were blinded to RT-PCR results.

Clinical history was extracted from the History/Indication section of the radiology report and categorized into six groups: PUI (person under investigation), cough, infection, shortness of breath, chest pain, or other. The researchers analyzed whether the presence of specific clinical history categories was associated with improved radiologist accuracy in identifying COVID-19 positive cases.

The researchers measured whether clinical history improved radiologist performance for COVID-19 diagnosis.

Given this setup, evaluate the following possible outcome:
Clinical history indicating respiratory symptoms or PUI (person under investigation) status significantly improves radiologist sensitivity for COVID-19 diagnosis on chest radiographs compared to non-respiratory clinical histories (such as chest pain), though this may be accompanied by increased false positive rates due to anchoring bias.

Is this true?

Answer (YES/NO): NO